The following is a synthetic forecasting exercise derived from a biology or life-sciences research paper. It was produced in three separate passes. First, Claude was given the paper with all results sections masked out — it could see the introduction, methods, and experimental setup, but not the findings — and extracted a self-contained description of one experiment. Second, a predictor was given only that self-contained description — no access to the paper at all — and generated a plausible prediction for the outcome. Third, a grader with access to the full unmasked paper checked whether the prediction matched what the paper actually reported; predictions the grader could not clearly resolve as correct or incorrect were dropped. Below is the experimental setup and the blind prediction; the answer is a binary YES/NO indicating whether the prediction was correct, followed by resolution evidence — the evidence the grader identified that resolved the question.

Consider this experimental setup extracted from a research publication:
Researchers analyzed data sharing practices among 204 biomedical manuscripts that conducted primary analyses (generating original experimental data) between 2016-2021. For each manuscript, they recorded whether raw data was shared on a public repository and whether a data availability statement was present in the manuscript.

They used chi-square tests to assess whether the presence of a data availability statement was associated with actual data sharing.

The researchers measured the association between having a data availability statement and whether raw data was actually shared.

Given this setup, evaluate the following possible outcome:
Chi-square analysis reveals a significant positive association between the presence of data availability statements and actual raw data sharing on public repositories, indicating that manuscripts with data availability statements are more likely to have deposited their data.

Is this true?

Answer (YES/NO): YES